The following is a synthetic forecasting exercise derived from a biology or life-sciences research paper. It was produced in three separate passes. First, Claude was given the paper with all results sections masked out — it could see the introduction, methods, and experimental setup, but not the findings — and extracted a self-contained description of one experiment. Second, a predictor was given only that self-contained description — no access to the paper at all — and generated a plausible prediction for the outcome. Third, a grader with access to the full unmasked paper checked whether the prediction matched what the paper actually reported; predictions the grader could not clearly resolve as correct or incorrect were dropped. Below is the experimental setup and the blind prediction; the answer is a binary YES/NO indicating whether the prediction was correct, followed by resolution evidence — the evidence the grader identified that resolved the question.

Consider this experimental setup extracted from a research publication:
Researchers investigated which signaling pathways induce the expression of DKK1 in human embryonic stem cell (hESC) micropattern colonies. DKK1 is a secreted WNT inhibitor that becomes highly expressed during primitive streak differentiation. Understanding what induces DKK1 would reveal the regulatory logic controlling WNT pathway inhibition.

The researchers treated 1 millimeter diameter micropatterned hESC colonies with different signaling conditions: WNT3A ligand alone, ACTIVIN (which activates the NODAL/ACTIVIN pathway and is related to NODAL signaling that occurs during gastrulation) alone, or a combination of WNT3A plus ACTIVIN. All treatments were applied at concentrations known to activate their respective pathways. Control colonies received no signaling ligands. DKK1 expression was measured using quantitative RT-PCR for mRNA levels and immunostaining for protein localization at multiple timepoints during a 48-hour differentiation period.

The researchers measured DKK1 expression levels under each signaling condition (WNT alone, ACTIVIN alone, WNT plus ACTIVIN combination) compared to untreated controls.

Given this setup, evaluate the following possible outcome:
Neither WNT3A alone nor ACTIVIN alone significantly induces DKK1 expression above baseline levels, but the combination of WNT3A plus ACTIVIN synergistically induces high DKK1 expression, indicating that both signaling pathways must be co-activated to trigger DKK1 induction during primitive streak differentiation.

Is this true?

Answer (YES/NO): NO